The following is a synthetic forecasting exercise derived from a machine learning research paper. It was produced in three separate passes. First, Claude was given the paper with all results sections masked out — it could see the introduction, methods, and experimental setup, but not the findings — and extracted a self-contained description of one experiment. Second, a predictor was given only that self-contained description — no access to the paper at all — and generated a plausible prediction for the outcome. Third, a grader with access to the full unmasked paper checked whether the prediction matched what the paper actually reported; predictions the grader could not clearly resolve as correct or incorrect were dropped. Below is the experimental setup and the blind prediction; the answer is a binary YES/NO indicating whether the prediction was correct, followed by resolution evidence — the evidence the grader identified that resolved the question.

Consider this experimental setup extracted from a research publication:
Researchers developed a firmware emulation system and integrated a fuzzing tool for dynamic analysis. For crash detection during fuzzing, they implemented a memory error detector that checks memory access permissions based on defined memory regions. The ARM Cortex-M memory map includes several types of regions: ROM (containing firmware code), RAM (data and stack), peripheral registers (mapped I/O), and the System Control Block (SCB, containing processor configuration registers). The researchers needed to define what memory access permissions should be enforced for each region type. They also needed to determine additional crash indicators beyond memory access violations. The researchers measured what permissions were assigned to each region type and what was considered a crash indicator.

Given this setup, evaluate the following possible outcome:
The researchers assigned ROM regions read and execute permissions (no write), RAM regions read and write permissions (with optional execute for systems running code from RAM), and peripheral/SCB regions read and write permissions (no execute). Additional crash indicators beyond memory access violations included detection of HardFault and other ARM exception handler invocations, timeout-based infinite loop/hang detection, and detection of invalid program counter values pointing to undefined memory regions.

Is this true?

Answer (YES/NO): NO